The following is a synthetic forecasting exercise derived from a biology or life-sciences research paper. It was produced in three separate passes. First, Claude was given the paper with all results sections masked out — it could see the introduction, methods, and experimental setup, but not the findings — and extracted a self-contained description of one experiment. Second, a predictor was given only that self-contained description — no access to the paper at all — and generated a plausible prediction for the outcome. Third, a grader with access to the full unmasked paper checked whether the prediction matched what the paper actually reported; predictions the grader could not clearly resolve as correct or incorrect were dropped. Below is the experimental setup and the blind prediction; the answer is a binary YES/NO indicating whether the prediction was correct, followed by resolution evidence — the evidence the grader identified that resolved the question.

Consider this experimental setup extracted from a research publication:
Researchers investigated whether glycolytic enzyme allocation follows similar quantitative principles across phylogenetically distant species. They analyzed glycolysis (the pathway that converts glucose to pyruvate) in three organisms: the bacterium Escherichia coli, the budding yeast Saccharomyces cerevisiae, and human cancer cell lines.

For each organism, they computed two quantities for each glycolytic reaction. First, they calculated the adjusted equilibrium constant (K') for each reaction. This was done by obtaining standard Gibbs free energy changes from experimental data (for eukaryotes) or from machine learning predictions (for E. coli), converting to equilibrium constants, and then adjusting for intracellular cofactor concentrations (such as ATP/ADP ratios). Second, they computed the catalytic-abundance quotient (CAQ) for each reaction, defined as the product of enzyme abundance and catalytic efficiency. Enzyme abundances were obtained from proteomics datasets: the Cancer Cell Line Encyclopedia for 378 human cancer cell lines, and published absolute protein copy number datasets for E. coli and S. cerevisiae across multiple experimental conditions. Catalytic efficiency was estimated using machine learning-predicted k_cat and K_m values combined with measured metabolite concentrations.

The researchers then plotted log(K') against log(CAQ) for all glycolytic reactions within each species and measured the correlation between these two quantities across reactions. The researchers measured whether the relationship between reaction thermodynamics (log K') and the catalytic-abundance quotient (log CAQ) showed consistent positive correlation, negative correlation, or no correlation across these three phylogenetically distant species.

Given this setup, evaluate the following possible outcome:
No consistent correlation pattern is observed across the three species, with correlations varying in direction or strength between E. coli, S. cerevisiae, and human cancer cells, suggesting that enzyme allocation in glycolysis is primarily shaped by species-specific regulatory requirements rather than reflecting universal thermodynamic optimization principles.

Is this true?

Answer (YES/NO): NO